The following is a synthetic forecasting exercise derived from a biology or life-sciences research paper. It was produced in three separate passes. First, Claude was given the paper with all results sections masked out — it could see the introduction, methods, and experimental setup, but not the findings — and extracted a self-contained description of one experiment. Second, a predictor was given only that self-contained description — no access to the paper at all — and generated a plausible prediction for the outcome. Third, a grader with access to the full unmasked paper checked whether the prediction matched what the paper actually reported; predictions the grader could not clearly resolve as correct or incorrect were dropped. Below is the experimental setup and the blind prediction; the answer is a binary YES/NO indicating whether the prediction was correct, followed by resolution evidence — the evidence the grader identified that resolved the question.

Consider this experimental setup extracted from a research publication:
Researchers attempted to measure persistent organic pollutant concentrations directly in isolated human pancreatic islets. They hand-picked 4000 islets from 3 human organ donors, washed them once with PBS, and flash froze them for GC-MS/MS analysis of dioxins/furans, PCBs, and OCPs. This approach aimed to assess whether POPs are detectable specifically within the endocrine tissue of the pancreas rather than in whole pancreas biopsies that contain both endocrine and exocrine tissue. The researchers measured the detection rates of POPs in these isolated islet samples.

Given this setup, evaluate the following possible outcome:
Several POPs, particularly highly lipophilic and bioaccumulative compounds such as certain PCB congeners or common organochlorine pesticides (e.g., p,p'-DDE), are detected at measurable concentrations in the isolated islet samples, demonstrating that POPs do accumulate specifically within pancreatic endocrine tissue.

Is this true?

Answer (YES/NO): NO